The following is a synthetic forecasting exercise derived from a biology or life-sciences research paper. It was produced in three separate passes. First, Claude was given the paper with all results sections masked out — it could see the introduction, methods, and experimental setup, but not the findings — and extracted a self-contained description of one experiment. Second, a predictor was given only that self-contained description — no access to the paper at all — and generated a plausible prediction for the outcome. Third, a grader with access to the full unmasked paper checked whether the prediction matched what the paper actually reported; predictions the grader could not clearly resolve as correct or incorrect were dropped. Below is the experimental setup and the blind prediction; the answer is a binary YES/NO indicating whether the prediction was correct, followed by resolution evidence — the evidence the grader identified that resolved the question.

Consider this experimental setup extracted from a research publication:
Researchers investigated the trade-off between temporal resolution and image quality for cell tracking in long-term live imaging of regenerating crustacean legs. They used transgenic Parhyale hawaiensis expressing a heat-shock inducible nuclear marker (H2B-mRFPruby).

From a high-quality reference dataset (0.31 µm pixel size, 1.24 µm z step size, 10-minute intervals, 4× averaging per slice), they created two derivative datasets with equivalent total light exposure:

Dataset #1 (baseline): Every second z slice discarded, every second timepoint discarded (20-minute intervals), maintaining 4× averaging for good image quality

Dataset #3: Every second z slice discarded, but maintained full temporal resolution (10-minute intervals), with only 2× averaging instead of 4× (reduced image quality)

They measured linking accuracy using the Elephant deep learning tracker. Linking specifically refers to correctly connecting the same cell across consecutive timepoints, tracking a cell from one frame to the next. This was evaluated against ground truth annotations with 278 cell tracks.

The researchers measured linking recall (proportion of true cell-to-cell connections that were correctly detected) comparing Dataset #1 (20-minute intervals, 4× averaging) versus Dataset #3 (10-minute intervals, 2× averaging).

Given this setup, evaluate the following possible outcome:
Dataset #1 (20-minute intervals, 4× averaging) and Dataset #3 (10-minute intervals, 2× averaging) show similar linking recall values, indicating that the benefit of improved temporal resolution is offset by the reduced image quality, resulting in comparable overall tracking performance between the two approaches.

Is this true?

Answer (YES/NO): NO